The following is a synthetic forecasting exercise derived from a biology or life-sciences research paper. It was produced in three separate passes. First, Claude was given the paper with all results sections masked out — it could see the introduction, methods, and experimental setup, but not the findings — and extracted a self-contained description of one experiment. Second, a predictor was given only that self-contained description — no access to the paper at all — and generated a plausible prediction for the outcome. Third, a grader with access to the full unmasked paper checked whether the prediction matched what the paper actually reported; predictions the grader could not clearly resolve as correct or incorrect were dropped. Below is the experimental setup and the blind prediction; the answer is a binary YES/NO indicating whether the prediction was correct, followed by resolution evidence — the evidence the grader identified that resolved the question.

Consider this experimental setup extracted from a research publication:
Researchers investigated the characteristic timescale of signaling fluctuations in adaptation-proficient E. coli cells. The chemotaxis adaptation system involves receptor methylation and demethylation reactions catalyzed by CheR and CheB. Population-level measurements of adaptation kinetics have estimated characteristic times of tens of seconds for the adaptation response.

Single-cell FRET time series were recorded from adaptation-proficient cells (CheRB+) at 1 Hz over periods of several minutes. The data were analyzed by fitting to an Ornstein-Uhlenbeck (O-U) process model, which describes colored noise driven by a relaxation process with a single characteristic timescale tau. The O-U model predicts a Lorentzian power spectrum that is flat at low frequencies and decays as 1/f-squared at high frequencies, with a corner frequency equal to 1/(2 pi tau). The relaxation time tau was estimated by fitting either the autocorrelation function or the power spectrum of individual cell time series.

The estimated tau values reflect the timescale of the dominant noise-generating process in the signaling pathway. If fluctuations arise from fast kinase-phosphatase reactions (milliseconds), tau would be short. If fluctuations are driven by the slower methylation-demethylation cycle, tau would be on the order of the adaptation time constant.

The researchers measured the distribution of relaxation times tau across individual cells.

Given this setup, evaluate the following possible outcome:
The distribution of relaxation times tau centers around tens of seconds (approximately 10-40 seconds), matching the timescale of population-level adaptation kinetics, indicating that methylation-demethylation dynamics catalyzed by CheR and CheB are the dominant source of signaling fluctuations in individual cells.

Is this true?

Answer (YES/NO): YES